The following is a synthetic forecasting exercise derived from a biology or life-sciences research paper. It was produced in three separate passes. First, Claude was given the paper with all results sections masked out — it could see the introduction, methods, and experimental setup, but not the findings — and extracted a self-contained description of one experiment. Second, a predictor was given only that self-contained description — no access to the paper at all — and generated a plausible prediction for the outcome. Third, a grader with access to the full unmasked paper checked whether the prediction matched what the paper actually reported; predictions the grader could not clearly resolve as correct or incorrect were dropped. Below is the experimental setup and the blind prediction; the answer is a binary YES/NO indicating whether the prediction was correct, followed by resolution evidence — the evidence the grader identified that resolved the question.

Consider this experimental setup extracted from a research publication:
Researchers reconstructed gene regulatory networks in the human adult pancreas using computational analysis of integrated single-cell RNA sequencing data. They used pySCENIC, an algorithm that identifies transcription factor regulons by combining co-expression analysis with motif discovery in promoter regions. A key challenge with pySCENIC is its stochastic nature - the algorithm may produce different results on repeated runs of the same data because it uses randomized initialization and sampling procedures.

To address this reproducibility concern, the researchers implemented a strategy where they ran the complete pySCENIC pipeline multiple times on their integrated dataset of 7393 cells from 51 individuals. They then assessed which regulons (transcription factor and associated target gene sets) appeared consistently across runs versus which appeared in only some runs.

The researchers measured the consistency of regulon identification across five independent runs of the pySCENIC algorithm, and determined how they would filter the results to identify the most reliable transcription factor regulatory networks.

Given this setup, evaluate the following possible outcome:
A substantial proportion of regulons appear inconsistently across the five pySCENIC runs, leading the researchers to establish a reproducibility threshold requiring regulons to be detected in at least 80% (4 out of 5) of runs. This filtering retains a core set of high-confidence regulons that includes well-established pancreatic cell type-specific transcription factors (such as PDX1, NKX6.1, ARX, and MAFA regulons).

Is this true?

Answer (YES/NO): NO